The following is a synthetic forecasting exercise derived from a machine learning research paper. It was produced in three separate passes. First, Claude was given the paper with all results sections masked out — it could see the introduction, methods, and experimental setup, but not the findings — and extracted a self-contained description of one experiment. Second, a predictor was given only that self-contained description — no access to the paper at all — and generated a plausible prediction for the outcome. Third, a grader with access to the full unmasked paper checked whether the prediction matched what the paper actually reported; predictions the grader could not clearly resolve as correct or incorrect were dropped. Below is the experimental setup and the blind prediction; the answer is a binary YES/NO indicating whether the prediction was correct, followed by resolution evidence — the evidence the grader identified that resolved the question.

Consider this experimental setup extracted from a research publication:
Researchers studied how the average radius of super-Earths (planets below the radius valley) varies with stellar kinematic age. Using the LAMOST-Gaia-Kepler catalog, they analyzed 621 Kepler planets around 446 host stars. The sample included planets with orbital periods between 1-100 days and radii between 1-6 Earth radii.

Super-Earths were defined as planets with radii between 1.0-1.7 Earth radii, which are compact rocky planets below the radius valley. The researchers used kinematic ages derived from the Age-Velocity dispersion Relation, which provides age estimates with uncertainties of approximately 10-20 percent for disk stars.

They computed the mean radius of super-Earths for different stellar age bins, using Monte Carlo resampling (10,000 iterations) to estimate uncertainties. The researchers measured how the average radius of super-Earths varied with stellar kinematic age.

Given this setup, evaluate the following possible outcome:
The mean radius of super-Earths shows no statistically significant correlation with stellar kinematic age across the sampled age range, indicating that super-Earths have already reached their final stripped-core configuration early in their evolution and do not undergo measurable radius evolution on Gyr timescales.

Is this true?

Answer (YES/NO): YES